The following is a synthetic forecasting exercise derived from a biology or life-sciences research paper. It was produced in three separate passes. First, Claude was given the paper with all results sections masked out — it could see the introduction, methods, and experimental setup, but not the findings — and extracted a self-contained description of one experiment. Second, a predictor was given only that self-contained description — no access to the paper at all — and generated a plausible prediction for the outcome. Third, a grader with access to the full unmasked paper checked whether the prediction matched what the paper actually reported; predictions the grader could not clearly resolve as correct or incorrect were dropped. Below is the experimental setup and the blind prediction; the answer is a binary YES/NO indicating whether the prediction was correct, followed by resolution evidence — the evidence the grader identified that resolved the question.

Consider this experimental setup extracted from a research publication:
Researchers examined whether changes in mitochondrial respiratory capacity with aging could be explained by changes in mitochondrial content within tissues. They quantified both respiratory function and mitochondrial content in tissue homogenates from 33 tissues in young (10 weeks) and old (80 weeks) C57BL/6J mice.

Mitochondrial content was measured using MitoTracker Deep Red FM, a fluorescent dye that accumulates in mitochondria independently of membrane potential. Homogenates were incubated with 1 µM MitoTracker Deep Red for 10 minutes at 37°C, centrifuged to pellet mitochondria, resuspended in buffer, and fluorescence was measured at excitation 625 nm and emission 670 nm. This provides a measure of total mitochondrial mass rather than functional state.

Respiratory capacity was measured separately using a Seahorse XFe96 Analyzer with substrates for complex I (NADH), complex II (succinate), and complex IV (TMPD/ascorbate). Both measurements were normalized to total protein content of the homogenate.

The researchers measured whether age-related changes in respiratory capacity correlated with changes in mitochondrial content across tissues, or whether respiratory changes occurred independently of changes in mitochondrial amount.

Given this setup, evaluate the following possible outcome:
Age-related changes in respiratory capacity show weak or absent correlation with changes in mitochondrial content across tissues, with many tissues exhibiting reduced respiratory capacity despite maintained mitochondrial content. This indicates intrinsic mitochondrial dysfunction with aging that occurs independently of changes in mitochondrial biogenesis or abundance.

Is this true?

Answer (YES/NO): YES